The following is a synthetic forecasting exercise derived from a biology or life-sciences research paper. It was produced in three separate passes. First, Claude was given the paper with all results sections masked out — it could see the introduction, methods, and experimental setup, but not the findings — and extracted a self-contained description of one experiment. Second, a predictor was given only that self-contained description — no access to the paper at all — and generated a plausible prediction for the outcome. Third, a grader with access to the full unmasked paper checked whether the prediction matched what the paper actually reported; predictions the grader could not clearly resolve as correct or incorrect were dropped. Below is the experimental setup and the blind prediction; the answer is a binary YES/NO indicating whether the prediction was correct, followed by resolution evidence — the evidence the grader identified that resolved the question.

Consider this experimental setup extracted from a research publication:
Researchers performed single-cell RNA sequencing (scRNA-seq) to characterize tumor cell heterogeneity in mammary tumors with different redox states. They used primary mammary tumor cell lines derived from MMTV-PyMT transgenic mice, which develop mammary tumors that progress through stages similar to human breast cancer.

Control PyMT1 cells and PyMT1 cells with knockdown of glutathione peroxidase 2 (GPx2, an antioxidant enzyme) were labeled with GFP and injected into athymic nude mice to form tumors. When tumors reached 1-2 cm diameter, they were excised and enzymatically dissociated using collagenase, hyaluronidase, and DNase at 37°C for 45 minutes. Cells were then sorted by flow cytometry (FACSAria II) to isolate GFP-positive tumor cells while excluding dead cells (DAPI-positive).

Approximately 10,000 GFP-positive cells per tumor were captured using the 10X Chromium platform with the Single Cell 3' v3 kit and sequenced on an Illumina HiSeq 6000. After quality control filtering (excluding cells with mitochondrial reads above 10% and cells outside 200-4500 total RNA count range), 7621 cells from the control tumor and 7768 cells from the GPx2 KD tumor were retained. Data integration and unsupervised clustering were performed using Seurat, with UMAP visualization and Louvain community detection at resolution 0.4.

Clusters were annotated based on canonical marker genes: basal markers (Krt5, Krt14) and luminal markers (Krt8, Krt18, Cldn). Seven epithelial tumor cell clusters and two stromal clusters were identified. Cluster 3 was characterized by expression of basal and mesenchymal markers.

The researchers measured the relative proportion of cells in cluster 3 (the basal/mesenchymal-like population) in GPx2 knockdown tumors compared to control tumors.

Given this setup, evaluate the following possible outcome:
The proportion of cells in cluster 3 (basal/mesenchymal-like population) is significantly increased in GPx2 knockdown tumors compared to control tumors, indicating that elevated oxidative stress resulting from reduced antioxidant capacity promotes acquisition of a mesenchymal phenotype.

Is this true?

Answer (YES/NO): YES